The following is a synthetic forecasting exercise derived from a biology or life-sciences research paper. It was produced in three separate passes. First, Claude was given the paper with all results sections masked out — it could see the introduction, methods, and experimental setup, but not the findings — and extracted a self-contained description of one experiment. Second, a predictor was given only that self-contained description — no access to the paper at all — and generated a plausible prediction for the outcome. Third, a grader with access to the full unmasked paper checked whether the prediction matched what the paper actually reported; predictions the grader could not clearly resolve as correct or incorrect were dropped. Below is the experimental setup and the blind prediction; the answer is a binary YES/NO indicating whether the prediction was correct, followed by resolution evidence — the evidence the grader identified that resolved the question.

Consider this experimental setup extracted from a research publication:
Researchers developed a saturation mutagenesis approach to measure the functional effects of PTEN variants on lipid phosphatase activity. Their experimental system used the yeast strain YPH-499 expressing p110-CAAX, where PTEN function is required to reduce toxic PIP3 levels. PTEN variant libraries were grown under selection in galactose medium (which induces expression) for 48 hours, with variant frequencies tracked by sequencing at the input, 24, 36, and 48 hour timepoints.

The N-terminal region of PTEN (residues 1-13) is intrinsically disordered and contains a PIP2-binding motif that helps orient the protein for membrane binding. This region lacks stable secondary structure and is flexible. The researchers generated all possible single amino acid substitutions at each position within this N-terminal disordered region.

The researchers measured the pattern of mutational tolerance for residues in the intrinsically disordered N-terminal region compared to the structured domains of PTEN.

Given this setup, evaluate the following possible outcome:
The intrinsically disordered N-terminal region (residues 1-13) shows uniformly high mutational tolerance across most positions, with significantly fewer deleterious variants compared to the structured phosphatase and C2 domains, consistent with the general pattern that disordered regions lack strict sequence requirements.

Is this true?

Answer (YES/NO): NO